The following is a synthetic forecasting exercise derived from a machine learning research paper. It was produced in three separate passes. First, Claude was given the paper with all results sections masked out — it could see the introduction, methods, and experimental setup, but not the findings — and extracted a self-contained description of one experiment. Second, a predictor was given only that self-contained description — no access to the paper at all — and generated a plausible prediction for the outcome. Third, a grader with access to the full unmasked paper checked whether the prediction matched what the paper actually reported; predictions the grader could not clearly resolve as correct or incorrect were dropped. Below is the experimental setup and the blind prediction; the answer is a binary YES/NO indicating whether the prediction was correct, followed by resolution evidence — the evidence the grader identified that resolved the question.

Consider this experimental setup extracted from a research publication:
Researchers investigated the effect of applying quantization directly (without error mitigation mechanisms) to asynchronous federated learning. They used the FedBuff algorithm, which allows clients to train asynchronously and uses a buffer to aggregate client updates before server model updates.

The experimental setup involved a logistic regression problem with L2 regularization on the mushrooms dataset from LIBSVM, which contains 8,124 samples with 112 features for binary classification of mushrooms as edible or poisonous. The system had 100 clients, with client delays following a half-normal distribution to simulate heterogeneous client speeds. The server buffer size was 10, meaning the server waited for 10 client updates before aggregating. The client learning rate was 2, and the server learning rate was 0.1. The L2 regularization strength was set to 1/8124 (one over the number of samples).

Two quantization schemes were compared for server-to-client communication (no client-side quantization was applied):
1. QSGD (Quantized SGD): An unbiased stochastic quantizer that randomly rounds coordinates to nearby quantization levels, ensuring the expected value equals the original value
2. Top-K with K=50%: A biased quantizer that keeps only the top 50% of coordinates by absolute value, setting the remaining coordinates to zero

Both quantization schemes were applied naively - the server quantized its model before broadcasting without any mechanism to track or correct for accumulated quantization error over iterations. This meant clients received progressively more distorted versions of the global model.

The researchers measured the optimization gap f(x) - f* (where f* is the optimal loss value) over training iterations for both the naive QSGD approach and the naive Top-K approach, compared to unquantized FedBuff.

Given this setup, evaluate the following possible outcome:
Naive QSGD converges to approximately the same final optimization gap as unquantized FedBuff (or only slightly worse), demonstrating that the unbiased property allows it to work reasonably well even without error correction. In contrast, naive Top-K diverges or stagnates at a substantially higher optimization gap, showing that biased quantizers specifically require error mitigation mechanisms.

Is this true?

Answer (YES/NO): NO